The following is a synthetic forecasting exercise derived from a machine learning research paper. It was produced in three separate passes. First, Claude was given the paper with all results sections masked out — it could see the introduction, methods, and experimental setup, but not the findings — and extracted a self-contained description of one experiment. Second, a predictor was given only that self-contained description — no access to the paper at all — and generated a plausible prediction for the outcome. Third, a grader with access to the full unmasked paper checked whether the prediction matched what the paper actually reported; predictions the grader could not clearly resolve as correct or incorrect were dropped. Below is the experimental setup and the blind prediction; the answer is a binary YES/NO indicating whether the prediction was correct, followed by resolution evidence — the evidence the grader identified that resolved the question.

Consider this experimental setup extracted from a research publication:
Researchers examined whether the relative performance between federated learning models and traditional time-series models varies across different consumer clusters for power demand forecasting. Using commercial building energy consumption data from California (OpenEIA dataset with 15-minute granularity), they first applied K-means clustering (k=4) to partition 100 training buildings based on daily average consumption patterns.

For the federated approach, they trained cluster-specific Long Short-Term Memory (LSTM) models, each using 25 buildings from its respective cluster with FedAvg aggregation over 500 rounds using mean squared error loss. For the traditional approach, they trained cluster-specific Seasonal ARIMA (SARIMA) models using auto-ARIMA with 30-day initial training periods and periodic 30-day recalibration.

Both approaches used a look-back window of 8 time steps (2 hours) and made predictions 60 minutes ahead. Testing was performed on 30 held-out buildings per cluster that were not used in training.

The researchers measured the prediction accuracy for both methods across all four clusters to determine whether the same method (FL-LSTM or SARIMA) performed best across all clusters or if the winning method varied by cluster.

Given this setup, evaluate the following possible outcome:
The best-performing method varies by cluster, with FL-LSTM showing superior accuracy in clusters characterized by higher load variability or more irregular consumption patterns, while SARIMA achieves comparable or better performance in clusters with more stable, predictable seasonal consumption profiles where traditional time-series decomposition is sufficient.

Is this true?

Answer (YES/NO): NO